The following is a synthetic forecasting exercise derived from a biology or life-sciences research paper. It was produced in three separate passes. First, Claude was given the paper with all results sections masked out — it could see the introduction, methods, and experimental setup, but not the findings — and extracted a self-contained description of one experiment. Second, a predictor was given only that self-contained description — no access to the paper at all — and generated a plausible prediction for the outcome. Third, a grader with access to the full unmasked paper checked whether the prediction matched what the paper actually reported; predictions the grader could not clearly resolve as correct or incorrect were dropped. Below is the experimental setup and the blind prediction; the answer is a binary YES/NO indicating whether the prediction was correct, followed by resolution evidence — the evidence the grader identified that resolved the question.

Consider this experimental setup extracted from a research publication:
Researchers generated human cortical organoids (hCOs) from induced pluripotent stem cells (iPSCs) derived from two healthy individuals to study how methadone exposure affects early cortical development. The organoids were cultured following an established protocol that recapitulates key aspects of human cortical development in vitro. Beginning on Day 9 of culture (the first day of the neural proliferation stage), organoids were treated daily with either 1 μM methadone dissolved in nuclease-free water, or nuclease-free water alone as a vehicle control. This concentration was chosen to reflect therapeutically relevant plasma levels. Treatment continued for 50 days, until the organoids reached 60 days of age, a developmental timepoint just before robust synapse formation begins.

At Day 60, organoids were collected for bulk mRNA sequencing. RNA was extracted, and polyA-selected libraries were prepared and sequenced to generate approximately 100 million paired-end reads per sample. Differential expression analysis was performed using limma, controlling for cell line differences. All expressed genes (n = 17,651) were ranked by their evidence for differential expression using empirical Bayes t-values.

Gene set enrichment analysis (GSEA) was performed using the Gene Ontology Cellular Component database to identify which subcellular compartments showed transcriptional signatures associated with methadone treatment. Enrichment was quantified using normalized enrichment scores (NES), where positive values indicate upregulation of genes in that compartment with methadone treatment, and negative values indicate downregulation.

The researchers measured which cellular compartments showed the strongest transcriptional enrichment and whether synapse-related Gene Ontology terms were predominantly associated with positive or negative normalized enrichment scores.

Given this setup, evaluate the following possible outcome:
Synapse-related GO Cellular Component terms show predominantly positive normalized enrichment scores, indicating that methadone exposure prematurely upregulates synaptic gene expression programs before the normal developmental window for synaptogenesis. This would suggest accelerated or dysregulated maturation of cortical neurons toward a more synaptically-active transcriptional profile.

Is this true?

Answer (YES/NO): YES